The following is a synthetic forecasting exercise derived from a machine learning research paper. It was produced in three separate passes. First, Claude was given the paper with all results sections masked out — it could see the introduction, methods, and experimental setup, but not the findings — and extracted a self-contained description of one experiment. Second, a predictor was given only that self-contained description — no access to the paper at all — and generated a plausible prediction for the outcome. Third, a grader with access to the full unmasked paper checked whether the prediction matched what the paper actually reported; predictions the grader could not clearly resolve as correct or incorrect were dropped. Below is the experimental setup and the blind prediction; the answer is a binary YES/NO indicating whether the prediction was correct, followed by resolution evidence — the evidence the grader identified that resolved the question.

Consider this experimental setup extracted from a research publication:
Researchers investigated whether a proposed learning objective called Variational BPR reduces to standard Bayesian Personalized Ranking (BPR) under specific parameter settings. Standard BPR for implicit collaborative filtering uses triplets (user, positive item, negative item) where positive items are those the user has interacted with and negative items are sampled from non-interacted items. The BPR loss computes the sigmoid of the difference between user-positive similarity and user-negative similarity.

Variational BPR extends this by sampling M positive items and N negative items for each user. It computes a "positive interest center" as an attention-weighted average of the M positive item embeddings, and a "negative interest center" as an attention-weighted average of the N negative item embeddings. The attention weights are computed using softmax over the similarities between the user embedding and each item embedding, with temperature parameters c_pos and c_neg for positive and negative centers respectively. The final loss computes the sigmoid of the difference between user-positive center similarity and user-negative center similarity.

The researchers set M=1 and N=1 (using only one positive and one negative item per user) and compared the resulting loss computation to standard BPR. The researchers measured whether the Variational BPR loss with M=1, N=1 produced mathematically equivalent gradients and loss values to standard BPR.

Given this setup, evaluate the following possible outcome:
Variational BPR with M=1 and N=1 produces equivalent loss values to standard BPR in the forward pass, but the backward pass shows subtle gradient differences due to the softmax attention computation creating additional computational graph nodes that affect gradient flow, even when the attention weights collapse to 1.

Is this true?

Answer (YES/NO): NO